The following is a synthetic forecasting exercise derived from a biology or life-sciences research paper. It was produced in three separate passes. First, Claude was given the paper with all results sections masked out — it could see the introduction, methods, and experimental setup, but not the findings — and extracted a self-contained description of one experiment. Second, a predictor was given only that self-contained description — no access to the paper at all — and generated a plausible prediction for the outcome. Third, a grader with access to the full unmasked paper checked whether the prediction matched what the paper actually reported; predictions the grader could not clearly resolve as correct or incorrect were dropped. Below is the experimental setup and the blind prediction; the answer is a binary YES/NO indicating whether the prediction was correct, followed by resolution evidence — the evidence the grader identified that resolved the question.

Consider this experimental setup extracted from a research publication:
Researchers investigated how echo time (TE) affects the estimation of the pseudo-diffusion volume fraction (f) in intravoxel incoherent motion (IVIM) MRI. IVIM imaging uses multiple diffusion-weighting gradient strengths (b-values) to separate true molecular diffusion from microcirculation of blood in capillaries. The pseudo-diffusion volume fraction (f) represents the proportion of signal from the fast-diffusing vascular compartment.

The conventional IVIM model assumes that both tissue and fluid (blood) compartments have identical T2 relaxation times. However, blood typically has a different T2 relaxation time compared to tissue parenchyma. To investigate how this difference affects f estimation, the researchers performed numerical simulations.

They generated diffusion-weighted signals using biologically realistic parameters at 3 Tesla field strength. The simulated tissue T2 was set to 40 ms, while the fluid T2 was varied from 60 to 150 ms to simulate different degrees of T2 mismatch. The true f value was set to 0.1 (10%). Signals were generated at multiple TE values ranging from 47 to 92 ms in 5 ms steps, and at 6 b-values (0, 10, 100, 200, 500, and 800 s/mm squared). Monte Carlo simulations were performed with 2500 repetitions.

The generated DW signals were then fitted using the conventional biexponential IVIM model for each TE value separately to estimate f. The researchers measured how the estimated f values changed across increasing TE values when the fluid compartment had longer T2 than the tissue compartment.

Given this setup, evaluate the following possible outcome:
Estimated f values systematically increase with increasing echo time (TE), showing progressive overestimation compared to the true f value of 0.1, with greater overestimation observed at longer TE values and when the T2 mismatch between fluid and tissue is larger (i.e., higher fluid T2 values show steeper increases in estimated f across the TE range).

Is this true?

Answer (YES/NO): YES